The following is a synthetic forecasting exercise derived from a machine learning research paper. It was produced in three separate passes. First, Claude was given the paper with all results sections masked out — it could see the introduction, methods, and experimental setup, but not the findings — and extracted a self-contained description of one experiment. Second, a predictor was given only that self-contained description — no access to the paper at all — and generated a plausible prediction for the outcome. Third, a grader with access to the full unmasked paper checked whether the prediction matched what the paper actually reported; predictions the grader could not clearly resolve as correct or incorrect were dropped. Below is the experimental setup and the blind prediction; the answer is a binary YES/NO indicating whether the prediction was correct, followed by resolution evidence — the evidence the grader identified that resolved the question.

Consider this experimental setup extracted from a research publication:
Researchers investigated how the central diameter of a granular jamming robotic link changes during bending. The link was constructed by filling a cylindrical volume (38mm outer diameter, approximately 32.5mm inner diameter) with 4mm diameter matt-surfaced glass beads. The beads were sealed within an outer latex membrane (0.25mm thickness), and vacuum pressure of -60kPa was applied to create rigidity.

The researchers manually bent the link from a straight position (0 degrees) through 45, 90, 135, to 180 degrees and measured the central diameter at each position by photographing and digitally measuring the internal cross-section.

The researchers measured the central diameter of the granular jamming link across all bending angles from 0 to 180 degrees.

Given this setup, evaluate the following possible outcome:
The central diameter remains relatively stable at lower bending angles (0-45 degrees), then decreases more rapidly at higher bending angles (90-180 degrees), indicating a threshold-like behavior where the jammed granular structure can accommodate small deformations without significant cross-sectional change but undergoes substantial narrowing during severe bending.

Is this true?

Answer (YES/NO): NO